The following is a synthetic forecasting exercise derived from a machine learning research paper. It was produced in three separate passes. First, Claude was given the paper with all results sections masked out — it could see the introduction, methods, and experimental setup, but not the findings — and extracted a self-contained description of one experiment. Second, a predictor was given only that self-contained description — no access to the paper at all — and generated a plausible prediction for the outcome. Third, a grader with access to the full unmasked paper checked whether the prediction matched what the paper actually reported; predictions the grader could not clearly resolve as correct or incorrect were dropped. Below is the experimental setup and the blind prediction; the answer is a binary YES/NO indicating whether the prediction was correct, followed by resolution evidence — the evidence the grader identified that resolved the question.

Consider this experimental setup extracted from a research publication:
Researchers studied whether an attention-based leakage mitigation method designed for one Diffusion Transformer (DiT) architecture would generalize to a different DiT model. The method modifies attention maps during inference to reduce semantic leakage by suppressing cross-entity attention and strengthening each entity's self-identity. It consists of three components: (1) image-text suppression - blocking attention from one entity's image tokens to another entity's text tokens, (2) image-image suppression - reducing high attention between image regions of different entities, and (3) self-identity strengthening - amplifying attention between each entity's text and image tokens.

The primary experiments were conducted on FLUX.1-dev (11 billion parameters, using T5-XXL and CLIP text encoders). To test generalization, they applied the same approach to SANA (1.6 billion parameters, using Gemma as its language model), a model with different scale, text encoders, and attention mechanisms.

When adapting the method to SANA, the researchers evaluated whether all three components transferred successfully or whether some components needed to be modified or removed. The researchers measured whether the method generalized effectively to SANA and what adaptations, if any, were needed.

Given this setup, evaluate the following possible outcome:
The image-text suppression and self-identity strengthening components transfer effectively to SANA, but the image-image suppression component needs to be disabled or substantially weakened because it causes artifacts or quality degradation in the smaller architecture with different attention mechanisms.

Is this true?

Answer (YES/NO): YES